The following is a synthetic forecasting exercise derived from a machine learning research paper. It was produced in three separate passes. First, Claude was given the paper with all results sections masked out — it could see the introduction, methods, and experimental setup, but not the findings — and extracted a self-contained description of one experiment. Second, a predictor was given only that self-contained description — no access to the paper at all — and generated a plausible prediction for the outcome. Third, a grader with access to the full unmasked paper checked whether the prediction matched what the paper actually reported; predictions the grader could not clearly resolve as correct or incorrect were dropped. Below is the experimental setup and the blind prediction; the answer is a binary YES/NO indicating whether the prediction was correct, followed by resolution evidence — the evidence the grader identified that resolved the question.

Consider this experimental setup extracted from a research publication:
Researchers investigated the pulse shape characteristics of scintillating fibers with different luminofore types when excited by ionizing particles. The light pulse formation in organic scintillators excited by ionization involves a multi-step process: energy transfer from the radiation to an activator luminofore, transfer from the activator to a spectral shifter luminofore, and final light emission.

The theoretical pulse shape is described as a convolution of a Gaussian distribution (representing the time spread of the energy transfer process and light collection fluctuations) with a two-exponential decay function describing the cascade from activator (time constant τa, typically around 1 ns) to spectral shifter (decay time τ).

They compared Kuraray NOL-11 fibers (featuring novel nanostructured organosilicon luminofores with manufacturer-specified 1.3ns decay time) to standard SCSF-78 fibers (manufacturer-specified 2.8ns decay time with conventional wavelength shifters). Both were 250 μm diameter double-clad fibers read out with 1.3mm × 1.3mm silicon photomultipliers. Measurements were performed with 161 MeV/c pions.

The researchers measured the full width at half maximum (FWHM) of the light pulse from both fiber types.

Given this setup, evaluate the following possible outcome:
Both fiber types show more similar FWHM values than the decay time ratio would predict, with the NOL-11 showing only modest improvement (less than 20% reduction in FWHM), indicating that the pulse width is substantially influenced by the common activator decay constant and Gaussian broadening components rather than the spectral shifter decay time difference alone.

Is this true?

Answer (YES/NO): YES